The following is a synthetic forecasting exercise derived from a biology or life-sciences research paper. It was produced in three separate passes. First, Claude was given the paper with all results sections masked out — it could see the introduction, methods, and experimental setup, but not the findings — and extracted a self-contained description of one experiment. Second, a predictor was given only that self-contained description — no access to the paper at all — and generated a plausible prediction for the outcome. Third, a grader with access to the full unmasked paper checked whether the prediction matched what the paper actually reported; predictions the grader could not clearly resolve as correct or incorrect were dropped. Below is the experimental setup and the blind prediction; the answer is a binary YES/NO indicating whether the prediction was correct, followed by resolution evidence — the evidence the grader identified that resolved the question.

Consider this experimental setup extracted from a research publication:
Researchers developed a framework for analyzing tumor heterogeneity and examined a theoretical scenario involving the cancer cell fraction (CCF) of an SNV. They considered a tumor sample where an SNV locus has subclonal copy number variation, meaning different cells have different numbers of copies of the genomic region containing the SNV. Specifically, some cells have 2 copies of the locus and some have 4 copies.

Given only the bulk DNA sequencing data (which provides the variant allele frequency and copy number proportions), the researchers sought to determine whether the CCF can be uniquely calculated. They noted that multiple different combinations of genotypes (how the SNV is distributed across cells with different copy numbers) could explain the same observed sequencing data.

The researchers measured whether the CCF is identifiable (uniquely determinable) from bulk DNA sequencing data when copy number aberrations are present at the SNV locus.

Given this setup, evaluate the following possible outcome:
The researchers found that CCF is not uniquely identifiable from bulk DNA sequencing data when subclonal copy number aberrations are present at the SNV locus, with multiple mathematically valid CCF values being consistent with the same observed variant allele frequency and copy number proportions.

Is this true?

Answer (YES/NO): YES